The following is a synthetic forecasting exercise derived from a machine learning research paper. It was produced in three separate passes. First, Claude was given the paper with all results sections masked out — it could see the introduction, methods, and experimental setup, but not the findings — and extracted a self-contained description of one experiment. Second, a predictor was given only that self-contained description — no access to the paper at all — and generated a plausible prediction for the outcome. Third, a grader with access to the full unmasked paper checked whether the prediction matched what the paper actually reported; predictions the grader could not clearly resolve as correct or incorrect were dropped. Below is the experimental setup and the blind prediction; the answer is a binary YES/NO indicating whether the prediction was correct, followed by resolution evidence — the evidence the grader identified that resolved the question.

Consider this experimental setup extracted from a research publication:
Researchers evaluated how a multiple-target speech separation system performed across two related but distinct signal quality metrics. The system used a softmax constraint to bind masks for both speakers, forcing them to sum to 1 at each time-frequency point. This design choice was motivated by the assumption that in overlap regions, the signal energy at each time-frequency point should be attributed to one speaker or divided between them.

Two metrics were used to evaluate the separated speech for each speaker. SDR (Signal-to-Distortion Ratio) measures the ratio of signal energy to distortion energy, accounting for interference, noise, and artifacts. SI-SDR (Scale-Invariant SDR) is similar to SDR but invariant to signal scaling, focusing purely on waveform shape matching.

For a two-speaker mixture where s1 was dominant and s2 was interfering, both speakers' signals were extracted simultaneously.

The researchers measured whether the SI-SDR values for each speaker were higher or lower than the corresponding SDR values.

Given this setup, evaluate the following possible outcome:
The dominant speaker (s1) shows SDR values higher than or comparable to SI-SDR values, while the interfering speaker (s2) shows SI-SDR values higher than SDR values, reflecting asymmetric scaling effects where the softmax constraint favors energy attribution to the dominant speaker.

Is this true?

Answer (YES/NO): NO